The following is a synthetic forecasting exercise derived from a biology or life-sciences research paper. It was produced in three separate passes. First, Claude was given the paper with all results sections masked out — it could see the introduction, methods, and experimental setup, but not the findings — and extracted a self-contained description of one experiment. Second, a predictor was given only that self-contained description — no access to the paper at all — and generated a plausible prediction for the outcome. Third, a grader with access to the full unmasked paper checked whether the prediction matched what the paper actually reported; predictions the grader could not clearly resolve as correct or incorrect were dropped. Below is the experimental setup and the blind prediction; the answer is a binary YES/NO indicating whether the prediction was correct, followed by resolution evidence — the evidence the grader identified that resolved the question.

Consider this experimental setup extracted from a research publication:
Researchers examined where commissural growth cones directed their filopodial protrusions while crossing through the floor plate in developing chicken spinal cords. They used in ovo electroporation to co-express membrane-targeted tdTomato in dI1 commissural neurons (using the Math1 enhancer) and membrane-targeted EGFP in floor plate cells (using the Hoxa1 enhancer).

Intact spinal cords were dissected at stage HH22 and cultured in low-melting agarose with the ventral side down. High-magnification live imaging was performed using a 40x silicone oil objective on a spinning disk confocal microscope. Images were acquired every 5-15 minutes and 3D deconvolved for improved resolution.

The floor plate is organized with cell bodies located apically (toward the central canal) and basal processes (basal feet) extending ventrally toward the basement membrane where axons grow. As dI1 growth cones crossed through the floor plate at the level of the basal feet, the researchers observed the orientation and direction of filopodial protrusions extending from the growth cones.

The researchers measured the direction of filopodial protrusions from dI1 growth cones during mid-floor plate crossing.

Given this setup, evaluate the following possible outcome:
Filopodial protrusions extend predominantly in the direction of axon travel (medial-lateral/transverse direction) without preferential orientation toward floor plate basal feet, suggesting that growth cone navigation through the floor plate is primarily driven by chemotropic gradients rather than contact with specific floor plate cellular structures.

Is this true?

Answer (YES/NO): NO